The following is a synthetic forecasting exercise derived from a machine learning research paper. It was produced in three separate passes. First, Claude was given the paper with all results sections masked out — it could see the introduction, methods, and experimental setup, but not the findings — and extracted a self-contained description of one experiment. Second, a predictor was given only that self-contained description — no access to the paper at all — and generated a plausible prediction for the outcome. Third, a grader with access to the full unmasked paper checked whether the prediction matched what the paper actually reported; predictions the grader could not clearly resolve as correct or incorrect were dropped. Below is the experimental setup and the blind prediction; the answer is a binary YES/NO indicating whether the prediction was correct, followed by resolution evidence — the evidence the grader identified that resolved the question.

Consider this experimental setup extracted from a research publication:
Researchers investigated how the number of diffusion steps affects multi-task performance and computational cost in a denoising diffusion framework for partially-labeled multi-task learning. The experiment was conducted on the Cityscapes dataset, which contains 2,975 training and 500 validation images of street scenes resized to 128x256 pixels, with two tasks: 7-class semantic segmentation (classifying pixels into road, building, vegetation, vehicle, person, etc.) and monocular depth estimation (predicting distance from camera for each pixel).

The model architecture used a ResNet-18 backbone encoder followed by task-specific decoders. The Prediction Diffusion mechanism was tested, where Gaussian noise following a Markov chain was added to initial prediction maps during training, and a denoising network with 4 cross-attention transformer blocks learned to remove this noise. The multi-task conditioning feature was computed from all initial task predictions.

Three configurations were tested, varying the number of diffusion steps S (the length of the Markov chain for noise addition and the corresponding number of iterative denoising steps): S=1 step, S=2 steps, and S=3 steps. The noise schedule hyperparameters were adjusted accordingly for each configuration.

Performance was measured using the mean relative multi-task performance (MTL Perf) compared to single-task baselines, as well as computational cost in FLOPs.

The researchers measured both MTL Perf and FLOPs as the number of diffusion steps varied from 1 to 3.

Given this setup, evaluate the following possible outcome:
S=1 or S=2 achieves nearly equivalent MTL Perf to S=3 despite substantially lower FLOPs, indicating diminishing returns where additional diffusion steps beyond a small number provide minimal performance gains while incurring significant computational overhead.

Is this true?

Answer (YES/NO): NO